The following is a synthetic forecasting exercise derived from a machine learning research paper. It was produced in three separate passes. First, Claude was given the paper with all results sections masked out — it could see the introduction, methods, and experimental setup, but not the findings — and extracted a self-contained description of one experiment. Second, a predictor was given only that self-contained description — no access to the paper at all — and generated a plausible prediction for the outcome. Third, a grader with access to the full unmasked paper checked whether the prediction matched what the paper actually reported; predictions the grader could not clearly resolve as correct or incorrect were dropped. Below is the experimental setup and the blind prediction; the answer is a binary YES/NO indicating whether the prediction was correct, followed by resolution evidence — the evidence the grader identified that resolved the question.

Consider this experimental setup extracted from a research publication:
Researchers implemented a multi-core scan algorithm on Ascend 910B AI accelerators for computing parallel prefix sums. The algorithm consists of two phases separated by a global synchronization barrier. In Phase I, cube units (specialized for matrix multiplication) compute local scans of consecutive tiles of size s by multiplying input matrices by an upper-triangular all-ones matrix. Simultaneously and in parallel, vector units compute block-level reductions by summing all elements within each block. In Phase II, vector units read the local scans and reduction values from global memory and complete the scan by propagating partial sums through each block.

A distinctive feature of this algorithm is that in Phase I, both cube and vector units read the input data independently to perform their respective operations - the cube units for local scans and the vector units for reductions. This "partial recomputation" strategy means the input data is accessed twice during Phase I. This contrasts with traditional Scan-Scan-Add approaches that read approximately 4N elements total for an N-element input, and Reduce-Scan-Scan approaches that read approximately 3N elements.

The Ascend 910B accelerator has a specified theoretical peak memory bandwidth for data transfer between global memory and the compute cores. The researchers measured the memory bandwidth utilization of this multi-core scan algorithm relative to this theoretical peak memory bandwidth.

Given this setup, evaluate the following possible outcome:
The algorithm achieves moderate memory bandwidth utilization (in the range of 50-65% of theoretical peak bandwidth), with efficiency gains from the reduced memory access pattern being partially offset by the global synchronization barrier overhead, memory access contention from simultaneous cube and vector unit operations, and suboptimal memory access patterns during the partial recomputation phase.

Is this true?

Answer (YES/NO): NO